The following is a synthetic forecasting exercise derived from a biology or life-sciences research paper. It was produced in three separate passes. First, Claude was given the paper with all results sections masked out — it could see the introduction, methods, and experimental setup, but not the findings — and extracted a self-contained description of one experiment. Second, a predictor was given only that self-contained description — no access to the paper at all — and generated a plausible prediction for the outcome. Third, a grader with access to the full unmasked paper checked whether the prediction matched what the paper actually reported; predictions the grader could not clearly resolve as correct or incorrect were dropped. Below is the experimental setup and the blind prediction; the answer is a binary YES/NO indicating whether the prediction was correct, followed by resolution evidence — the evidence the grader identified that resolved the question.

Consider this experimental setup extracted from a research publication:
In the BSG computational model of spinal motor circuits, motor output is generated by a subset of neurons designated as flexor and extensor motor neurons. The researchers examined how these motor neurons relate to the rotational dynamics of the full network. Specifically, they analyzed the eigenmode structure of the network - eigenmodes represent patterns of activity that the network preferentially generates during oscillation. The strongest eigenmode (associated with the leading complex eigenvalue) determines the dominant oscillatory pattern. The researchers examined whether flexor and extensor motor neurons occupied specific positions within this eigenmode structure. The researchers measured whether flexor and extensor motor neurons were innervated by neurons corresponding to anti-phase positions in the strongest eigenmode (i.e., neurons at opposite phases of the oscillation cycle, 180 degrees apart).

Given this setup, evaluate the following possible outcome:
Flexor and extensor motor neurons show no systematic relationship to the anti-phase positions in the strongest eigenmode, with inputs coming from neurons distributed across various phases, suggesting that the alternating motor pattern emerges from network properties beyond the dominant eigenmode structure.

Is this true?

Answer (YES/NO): NO